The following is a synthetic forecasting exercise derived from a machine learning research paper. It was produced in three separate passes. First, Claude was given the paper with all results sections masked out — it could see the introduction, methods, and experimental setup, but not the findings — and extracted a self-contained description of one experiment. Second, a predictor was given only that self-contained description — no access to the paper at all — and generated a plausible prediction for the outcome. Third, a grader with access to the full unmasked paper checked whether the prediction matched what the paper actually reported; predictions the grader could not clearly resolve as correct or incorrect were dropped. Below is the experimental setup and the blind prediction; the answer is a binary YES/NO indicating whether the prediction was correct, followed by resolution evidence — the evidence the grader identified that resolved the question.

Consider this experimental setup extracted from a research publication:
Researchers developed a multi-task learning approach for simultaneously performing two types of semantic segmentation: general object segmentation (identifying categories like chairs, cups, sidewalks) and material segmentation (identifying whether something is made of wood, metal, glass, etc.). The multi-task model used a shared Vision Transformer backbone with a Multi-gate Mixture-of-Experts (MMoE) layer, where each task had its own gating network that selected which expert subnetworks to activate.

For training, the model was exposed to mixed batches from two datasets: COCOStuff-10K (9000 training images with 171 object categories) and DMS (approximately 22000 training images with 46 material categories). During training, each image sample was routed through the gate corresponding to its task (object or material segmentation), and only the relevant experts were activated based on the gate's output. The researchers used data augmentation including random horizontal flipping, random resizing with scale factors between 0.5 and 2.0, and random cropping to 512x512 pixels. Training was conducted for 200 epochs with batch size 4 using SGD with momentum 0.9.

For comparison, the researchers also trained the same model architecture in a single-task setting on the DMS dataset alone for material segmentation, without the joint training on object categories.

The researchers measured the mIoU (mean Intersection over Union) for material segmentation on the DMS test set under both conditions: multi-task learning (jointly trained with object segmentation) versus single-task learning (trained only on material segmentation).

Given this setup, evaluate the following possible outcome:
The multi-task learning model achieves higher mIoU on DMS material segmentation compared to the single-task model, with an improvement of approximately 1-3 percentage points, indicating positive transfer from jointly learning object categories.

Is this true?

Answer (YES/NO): YES